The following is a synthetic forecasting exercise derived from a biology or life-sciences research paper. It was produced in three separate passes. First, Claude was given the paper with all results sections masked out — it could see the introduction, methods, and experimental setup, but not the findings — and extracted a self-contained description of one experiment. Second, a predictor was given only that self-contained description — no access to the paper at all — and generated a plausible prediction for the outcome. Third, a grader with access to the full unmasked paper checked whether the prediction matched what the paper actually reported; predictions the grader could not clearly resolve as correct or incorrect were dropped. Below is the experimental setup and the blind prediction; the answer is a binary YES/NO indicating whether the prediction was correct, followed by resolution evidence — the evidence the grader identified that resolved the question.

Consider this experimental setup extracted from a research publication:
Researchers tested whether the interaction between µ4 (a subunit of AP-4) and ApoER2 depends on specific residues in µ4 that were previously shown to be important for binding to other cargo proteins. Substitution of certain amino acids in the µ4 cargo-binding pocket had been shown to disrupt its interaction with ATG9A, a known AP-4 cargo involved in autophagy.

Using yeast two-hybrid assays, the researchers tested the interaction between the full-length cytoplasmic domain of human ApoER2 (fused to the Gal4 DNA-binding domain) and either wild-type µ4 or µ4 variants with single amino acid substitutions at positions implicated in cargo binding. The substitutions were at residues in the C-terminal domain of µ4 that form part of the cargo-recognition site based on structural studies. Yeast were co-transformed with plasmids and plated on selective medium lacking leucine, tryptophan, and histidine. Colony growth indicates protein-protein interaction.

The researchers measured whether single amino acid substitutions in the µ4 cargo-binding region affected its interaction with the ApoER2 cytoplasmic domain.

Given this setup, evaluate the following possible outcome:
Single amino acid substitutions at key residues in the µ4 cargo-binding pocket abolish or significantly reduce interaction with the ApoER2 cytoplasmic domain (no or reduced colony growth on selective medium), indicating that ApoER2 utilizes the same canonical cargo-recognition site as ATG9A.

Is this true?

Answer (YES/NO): NO